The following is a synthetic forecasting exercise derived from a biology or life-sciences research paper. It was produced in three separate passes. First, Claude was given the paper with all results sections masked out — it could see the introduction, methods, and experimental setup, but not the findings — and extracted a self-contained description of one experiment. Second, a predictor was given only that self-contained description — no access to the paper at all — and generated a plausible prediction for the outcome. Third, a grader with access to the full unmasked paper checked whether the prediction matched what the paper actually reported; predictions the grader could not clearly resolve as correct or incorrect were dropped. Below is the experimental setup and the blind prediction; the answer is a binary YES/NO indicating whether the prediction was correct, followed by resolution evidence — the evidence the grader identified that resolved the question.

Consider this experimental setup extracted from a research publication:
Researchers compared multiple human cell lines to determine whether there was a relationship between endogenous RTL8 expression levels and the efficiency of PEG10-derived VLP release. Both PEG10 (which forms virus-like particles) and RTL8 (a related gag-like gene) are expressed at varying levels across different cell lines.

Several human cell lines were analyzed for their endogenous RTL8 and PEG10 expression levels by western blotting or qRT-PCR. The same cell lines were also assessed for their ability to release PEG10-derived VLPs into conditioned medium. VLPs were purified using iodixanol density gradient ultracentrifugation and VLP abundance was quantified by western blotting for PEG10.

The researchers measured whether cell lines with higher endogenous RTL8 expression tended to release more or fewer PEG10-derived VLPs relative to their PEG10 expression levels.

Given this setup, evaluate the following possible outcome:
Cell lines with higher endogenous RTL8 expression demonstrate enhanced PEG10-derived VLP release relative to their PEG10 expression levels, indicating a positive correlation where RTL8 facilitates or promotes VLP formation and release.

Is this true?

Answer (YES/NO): NO